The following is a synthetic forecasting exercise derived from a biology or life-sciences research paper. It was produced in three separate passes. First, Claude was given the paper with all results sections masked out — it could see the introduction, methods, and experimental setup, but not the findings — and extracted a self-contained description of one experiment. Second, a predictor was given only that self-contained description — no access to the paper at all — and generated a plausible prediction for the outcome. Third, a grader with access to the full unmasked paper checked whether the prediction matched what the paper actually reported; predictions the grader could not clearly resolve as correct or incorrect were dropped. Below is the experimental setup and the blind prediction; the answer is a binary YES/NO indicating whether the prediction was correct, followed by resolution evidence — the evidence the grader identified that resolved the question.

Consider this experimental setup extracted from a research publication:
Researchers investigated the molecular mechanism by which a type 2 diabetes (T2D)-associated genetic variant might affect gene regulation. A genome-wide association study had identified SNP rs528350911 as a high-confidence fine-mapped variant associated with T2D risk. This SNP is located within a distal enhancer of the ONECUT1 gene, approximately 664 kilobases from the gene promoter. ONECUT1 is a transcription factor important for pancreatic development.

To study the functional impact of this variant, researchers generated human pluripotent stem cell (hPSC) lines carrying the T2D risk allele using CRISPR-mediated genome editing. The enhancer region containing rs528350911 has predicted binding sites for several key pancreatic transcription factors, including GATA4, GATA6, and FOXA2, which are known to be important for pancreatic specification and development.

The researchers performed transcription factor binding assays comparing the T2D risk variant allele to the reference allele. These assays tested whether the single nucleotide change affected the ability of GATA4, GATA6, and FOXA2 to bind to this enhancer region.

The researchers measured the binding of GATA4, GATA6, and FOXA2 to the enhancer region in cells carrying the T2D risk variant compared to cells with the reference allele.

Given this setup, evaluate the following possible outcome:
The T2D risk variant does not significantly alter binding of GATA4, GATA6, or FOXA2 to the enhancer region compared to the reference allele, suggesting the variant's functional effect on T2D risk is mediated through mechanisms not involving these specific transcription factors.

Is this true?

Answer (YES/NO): NO